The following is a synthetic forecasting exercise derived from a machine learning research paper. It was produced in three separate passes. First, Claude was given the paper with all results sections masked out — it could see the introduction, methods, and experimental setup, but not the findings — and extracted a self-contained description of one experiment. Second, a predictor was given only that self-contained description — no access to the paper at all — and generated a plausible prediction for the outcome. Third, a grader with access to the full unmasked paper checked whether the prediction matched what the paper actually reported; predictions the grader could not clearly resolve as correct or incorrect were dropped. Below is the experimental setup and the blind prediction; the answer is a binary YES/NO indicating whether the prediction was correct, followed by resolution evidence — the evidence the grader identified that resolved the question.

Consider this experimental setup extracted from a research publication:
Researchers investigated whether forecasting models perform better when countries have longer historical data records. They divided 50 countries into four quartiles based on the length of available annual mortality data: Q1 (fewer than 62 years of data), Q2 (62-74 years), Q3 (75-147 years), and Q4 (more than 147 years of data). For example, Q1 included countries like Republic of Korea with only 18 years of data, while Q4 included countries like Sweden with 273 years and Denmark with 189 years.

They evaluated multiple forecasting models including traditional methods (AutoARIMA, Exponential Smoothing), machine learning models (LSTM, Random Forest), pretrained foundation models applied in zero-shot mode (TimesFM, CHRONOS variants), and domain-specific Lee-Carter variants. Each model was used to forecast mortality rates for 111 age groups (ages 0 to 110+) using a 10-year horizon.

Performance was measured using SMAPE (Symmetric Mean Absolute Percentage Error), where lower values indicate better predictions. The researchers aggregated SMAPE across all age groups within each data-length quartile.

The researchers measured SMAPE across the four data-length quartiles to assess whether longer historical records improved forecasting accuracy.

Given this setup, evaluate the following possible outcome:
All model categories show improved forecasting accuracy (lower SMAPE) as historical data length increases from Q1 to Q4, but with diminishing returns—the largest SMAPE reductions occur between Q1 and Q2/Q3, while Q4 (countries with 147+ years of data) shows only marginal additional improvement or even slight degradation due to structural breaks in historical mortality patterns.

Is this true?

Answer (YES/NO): NO